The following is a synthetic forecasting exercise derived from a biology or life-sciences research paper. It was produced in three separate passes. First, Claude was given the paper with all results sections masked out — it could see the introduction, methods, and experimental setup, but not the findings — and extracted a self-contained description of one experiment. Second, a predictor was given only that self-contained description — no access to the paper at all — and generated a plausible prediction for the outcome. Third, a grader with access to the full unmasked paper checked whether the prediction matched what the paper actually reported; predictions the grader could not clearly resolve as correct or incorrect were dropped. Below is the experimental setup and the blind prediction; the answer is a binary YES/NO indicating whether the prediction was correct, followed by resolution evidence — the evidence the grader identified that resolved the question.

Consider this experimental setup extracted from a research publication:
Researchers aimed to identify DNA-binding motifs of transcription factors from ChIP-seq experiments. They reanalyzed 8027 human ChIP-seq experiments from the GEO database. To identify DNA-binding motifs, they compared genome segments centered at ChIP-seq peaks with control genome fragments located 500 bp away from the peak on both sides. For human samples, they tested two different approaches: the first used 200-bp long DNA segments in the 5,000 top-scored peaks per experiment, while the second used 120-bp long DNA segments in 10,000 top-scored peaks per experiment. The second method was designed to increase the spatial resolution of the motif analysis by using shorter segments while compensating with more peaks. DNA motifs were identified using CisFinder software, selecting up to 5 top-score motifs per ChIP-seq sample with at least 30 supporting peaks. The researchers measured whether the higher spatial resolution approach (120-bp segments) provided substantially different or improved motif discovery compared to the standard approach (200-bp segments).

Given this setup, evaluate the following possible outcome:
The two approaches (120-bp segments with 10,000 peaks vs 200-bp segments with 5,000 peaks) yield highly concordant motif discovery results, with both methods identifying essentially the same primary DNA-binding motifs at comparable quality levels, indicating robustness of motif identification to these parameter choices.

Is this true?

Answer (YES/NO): YES